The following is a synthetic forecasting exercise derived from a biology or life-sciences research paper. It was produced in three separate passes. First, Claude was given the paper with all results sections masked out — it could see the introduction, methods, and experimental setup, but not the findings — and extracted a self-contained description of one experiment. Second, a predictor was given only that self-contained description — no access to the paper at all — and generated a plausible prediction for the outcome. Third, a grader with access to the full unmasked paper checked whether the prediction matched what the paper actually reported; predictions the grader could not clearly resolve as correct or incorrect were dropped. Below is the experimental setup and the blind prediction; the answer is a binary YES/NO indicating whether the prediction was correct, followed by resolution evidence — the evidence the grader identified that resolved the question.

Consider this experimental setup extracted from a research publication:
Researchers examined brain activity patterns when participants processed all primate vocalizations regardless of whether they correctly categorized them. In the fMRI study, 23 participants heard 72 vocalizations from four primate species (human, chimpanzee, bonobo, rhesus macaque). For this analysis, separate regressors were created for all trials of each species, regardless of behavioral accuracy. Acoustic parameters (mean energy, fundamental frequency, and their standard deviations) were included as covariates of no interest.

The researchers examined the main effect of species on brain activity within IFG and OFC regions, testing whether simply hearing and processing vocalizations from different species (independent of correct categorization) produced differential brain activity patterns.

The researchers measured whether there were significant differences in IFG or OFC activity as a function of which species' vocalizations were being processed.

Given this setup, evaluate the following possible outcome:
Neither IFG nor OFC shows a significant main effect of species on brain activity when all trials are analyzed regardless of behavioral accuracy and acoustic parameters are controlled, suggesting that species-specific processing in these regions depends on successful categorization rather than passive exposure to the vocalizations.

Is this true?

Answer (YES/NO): NO